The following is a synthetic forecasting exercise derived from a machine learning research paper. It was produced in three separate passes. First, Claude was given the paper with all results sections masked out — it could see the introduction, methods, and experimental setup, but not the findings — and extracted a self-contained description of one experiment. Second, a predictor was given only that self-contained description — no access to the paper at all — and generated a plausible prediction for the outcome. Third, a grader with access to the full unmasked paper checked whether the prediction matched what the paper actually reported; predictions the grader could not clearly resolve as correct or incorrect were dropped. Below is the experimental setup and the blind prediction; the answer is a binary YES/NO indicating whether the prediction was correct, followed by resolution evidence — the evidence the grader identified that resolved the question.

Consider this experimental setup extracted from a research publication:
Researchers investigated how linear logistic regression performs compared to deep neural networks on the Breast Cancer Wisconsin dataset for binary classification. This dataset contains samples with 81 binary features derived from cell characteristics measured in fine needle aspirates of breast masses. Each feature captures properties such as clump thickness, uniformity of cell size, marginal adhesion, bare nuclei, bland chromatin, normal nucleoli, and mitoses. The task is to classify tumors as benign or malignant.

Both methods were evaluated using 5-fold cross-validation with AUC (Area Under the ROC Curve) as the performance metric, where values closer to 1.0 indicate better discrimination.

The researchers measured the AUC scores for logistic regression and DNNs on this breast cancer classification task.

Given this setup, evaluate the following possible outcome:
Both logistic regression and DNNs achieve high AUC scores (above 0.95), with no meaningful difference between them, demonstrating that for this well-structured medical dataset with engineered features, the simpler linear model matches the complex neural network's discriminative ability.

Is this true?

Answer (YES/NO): YES